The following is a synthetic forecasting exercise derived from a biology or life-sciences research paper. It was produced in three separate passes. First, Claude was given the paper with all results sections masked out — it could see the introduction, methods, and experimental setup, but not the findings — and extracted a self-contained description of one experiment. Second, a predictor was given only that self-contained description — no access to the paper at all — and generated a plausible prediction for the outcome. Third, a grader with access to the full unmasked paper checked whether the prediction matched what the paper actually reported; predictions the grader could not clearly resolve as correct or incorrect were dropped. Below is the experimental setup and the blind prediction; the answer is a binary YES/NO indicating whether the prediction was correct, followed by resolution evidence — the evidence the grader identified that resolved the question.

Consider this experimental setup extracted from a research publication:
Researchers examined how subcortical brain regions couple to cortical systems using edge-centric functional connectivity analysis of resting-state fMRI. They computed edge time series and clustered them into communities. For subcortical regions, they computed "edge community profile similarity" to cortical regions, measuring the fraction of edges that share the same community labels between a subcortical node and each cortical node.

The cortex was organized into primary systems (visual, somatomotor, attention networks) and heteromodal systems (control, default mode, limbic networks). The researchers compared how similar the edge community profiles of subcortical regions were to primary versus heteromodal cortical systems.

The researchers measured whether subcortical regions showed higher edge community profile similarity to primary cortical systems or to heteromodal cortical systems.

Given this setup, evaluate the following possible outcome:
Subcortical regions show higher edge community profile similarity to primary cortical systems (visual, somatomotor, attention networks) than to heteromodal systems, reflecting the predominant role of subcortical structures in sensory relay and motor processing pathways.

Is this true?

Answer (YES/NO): NO